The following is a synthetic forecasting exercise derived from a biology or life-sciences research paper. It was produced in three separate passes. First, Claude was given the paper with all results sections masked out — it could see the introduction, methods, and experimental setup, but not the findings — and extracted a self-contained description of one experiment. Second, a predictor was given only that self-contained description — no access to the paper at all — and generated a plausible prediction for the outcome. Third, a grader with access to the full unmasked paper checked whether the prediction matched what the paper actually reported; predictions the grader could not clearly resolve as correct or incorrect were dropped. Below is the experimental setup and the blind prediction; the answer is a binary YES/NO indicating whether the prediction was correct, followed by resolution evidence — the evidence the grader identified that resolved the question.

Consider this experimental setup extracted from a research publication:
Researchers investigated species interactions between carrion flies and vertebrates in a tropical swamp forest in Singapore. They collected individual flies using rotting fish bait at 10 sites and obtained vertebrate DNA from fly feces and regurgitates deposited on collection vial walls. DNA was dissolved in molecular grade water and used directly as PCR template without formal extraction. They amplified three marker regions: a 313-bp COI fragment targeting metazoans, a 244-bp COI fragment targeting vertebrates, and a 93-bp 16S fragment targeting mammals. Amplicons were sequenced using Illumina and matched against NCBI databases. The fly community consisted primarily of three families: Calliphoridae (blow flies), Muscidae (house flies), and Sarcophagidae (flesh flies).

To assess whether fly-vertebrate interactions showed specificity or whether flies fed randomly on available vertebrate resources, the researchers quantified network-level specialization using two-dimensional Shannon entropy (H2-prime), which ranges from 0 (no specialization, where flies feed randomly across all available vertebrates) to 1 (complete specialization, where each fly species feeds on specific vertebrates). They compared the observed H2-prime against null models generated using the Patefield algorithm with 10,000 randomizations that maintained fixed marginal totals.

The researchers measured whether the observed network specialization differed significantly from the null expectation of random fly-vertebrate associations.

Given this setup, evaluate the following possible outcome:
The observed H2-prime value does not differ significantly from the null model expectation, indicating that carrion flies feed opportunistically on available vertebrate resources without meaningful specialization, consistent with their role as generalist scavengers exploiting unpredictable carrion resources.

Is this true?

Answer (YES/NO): YES